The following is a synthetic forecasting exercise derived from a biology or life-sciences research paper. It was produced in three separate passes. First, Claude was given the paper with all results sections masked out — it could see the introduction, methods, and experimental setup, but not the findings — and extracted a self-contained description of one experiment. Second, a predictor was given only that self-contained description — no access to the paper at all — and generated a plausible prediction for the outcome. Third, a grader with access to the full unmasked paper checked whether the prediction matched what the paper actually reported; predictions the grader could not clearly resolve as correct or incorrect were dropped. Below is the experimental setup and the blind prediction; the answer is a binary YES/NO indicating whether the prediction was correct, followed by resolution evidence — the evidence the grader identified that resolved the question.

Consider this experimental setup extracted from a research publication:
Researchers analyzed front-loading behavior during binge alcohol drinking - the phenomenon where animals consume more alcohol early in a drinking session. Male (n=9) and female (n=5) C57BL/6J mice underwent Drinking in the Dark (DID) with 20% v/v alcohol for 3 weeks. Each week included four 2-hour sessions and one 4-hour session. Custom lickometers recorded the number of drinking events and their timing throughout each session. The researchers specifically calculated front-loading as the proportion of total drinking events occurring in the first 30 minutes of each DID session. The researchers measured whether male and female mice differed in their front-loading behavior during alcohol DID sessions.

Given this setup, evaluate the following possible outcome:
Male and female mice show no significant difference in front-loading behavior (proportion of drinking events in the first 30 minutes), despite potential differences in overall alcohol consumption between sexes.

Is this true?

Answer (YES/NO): YES